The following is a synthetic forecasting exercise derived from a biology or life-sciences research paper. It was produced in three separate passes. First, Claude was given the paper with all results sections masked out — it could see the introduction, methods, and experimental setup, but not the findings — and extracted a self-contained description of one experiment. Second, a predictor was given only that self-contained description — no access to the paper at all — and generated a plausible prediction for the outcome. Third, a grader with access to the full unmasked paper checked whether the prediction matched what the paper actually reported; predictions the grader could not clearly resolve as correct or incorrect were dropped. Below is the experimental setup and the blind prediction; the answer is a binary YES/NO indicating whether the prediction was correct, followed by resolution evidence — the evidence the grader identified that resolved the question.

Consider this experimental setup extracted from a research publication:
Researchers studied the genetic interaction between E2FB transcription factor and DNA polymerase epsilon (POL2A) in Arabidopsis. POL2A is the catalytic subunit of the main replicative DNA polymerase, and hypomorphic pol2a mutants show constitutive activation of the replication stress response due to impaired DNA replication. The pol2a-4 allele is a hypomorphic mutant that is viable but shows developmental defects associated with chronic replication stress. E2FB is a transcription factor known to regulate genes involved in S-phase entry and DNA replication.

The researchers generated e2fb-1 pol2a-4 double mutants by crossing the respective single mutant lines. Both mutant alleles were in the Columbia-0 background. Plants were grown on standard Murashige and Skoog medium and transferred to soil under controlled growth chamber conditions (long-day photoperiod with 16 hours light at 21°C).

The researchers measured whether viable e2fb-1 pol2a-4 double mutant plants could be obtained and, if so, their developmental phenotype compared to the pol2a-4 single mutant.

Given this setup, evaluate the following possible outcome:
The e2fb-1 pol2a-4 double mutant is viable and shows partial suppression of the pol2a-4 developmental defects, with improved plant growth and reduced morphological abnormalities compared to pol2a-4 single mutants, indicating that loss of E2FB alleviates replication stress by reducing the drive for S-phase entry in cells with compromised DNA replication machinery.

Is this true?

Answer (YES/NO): NO